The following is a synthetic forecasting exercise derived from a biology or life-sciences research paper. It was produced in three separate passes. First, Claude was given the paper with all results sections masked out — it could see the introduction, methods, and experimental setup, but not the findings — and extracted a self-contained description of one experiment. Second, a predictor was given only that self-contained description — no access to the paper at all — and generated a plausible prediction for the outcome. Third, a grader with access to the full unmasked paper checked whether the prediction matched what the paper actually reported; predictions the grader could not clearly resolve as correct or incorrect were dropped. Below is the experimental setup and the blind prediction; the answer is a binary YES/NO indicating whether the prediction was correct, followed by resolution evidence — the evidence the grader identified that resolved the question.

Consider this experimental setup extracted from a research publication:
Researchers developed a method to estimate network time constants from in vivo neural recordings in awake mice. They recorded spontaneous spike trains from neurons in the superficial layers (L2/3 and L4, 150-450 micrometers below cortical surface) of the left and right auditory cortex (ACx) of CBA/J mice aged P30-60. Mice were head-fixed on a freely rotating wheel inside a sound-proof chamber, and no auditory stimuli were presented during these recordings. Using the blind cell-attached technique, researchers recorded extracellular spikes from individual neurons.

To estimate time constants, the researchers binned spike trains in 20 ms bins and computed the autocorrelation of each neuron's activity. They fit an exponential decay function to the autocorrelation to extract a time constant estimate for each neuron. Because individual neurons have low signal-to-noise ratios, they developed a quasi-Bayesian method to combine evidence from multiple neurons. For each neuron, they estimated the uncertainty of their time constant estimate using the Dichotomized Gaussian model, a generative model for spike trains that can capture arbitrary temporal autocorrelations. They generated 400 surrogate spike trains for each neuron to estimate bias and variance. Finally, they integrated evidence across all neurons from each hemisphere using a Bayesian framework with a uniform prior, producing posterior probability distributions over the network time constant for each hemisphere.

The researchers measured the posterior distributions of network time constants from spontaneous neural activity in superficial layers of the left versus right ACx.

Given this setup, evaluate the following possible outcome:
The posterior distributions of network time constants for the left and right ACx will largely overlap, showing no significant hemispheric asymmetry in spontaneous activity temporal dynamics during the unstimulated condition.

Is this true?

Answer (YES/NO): NO